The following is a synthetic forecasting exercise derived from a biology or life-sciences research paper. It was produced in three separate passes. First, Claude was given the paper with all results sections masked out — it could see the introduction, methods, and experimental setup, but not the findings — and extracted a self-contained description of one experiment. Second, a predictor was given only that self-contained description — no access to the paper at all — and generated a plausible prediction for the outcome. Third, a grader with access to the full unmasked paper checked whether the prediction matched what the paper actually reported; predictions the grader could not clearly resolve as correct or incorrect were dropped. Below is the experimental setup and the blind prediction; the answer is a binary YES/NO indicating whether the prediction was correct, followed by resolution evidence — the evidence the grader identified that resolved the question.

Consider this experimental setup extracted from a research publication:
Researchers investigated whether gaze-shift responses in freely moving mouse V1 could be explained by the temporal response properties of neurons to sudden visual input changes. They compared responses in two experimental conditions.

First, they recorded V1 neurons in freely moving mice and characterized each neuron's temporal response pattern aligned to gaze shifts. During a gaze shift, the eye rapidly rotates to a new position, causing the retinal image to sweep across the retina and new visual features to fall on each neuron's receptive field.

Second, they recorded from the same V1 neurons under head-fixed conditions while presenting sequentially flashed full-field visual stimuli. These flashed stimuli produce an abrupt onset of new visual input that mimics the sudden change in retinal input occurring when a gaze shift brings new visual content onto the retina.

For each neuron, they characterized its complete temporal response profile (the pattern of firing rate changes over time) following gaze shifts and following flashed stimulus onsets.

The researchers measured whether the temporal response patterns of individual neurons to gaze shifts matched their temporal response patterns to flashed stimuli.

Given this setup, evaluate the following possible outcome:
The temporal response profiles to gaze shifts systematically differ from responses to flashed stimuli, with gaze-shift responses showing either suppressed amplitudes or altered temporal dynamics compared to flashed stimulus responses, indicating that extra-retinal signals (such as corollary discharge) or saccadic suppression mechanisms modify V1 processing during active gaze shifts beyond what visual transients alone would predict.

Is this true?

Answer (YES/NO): NO